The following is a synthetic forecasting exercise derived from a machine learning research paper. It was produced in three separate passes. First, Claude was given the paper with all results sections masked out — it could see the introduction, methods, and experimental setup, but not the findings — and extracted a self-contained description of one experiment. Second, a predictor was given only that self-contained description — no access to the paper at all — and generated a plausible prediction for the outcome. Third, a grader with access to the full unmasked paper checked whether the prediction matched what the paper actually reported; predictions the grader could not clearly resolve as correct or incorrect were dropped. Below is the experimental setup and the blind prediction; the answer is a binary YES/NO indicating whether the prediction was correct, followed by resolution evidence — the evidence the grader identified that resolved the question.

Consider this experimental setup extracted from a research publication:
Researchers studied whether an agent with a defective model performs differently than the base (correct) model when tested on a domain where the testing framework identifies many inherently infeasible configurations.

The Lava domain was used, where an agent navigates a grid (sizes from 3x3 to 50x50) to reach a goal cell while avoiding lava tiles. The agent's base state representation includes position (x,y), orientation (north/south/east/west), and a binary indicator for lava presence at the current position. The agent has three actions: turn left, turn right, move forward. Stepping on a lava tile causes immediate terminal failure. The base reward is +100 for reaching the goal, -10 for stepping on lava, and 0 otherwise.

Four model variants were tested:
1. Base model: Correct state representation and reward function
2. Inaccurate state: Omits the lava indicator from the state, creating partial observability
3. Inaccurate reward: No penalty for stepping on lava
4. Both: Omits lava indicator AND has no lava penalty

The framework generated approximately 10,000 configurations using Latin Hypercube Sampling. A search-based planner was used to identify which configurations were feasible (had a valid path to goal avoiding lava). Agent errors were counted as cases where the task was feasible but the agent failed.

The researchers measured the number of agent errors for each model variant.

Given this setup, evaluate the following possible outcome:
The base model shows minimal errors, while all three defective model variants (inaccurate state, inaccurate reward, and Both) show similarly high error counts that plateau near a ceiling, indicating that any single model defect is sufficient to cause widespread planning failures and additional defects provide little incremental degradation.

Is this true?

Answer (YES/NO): YES